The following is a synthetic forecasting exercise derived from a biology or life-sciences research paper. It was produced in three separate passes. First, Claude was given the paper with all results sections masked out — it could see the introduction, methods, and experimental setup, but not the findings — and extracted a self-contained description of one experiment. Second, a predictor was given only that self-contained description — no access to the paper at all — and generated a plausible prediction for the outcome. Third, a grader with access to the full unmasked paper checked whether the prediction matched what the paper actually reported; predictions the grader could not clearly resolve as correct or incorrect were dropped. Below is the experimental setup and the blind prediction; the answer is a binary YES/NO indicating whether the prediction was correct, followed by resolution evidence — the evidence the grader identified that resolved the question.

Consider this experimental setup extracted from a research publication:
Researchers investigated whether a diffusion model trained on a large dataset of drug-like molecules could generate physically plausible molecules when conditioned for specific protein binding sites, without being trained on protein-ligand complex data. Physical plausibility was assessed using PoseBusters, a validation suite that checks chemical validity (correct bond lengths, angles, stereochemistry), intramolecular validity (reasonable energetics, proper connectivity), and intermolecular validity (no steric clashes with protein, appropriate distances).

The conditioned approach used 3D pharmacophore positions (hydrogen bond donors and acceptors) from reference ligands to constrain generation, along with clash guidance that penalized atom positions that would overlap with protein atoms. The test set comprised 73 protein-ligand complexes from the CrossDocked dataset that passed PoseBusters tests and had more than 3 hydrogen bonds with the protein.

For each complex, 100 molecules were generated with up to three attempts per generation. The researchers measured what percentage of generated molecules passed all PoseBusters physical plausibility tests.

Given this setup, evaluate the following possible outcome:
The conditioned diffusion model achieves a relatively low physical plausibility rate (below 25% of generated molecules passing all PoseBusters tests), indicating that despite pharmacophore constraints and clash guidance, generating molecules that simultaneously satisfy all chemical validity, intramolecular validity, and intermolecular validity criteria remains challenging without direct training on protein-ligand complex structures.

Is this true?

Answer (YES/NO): NO